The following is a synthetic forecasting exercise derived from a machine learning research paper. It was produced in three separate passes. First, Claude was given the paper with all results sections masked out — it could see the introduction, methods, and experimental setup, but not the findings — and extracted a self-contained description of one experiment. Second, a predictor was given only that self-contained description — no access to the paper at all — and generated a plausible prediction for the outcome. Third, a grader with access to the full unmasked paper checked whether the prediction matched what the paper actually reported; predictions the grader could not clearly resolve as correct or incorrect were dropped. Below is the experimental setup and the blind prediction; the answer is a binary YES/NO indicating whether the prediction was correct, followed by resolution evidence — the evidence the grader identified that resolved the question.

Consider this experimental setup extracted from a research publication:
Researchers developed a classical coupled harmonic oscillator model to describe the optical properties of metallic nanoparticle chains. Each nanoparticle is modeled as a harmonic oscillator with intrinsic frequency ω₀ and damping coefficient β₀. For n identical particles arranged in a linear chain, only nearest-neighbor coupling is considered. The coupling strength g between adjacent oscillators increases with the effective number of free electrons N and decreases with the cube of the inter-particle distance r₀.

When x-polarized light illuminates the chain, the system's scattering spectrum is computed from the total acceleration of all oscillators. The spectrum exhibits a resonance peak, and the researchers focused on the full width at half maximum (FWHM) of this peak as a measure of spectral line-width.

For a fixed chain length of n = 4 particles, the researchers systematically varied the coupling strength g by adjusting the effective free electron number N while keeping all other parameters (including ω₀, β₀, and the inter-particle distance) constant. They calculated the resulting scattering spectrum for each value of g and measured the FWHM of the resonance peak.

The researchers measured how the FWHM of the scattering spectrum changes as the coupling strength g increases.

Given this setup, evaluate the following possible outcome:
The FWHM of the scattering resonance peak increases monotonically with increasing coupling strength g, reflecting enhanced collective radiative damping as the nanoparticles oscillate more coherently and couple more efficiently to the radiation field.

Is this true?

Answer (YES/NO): NO